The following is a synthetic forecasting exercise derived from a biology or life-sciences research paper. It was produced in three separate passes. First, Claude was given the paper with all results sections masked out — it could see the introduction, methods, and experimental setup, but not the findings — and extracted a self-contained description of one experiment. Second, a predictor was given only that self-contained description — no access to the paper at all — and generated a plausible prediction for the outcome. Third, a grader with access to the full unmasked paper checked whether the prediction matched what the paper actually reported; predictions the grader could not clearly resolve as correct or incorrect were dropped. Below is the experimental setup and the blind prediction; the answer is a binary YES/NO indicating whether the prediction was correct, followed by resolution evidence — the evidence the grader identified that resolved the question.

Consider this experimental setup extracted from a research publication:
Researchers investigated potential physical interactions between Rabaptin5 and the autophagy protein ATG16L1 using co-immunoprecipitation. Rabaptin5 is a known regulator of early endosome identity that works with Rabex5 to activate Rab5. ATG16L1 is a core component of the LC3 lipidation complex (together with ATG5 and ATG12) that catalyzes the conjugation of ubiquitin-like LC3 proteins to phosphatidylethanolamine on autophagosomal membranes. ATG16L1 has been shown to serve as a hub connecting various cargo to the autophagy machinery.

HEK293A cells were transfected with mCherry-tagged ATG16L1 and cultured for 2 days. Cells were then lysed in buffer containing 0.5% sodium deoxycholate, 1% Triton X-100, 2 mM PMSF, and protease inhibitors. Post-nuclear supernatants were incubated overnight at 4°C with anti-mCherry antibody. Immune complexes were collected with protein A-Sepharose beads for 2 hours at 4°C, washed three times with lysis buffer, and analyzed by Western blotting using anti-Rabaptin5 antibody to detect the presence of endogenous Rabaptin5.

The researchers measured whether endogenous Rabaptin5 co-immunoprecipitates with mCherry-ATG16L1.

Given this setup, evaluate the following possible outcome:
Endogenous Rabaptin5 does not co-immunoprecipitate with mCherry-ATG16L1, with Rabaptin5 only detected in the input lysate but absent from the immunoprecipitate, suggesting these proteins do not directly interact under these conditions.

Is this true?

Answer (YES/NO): NO